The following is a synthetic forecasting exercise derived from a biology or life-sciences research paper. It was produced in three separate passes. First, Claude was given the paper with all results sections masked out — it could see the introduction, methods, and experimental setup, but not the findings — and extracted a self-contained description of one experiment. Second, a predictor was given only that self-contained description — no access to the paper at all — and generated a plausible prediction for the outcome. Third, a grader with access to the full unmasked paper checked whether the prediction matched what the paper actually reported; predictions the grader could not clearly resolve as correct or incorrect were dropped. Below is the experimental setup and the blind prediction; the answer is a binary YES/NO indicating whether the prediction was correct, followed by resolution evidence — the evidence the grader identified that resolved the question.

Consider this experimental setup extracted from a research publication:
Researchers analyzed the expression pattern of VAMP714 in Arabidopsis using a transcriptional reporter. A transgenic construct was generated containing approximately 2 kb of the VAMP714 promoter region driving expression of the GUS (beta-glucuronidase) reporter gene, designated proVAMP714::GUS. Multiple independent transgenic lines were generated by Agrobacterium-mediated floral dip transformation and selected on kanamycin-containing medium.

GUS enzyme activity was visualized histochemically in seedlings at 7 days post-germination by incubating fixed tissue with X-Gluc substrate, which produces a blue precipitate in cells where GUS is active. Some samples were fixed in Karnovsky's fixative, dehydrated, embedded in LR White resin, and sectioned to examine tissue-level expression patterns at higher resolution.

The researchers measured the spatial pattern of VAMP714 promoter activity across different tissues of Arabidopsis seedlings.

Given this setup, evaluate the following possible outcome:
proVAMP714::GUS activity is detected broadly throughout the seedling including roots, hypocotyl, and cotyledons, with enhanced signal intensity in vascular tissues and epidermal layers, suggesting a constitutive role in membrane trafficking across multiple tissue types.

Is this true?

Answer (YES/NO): NO